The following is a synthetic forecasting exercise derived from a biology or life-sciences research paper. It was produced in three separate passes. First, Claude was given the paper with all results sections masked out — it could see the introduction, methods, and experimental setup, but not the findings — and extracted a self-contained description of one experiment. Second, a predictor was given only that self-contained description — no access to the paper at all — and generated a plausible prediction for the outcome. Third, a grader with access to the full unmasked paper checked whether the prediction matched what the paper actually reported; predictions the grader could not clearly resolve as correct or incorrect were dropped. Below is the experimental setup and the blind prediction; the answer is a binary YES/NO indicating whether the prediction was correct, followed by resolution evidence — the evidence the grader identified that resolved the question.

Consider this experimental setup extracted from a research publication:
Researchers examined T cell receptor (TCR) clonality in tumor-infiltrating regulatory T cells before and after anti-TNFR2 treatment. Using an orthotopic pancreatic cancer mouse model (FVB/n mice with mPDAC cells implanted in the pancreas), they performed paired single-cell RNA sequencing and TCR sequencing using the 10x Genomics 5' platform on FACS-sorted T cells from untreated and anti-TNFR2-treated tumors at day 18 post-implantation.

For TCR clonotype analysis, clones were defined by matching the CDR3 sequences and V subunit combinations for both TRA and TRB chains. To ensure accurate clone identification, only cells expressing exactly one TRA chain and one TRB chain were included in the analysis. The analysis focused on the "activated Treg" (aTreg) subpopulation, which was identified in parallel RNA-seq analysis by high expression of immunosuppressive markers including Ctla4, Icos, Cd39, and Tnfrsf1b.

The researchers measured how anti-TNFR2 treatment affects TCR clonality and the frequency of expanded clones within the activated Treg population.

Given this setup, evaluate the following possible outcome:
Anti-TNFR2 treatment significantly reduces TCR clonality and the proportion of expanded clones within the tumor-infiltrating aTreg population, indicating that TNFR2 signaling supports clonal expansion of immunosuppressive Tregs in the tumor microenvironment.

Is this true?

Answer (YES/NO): YES